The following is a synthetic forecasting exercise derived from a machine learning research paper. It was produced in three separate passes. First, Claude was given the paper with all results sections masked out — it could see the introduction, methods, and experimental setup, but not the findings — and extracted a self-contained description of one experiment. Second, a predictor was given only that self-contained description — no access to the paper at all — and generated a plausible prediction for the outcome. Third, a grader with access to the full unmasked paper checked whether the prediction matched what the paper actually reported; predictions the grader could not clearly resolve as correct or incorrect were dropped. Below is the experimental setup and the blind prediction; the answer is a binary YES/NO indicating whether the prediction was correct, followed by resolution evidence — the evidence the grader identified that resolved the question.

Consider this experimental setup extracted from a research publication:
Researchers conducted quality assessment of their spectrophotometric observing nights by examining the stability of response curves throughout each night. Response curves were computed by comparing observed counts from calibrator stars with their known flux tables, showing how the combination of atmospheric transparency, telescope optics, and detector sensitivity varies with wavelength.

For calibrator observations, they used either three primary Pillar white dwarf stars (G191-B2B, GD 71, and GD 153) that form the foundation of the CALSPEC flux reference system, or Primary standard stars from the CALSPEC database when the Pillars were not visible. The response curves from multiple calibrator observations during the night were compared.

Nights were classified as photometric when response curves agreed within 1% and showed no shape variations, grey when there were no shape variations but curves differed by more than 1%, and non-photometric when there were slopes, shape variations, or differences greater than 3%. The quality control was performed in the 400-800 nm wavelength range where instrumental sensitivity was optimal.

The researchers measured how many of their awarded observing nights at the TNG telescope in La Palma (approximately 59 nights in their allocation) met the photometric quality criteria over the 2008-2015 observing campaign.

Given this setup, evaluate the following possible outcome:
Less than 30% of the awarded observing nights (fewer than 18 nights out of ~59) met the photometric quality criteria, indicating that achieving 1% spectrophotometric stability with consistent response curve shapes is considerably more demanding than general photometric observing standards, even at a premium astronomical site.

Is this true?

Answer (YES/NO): YES